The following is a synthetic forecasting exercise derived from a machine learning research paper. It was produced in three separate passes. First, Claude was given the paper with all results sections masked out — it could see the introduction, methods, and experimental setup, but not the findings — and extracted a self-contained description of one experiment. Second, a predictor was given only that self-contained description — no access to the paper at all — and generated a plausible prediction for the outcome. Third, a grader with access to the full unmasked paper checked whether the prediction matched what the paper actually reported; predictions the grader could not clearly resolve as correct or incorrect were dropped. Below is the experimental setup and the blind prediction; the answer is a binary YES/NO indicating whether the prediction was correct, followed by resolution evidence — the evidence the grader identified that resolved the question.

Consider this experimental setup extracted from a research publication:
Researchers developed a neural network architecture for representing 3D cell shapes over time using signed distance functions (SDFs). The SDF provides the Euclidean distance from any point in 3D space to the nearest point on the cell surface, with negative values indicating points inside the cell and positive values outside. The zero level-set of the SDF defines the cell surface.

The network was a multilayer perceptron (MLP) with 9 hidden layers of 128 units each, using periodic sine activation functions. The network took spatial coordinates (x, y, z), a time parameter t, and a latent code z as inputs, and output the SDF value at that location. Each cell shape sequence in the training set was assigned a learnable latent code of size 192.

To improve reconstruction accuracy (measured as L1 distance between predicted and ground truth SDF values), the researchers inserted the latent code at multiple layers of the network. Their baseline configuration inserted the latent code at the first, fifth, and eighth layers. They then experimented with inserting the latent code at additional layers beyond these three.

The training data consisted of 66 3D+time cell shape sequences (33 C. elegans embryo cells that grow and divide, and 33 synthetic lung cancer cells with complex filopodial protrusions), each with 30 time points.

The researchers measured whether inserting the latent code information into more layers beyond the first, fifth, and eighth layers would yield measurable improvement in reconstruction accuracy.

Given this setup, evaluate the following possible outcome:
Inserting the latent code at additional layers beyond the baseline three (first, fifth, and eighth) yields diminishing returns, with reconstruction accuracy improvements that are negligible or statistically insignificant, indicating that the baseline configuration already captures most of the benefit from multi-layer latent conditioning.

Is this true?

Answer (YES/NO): YES